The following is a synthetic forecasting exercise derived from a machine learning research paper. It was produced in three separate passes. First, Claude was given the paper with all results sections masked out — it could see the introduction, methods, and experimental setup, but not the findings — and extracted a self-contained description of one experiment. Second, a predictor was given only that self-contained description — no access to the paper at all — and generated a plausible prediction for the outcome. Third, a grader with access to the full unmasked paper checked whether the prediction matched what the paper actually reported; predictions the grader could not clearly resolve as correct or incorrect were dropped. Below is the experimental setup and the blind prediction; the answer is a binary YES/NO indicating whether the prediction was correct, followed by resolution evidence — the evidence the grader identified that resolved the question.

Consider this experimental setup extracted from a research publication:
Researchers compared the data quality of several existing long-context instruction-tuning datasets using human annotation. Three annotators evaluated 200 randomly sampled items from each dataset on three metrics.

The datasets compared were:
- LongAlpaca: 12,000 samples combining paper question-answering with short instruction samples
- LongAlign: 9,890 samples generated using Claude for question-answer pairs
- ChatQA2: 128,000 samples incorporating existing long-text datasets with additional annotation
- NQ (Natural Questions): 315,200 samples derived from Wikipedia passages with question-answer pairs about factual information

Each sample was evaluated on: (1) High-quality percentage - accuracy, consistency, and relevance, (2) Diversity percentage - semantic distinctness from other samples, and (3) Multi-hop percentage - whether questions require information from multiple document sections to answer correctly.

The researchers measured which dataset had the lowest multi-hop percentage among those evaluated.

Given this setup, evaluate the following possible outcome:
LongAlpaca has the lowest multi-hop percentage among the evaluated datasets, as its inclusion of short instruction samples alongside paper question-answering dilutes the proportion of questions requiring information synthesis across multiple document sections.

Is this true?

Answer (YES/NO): NO